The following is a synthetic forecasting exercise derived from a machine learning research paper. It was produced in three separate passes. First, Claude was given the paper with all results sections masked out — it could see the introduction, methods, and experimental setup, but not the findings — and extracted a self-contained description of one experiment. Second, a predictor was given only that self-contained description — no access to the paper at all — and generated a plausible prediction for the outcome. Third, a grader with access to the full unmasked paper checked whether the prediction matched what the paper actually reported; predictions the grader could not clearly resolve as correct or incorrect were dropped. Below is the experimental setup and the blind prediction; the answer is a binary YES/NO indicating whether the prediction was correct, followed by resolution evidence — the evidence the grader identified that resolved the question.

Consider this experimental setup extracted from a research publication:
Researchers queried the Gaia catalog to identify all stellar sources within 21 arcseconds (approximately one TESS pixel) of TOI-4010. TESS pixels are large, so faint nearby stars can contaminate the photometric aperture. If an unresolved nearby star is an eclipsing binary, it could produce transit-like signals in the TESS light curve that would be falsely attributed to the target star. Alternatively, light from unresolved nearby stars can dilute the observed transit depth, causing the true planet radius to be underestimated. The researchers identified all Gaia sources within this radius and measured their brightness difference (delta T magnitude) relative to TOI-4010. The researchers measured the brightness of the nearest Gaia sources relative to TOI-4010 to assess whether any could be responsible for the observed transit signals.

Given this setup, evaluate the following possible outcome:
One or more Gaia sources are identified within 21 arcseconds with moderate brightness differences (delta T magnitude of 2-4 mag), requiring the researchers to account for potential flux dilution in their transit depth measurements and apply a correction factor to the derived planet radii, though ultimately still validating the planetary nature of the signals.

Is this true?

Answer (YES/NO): NO